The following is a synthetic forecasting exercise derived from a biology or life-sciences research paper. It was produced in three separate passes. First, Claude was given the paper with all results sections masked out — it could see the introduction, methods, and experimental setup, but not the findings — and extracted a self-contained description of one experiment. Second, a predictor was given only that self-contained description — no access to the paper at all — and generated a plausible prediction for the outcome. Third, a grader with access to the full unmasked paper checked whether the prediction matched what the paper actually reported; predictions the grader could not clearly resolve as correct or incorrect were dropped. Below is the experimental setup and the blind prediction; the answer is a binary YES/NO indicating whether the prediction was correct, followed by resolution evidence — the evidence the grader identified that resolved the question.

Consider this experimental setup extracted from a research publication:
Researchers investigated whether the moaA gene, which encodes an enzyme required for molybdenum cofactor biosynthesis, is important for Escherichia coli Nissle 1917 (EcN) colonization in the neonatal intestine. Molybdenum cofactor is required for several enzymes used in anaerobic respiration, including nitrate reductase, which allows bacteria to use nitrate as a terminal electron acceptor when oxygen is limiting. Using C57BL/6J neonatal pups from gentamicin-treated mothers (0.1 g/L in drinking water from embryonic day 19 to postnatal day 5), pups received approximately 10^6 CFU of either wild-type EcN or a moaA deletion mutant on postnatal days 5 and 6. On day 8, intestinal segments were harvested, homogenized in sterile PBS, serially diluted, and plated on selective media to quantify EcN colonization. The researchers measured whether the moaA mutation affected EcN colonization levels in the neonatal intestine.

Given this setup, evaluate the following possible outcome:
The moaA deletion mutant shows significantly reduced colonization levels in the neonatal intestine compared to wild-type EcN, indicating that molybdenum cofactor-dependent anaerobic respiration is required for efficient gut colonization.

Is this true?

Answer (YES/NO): NO